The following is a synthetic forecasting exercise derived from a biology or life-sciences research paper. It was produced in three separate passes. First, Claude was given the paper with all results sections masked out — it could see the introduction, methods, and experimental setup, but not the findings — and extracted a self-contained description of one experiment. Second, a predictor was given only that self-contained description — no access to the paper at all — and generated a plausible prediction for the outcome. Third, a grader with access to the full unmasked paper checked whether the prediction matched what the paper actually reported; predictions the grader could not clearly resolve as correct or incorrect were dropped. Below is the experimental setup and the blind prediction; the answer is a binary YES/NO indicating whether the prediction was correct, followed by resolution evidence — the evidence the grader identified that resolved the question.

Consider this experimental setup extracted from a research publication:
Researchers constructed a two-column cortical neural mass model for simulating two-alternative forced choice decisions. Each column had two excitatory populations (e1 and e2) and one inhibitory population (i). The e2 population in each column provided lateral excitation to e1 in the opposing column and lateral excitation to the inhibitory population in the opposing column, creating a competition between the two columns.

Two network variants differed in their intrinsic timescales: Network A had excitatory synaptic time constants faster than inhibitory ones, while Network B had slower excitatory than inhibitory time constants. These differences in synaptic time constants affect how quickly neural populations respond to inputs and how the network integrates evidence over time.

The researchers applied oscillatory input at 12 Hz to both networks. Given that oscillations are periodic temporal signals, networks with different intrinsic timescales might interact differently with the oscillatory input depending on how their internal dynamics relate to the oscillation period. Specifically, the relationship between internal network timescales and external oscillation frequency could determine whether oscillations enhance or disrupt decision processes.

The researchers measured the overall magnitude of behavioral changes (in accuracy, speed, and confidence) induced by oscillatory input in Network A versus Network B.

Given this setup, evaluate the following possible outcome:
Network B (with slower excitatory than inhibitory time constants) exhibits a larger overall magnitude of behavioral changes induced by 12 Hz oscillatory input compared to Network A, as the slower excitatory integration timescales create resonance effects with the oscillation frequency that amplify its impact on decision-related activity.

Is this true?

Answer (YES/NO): NO